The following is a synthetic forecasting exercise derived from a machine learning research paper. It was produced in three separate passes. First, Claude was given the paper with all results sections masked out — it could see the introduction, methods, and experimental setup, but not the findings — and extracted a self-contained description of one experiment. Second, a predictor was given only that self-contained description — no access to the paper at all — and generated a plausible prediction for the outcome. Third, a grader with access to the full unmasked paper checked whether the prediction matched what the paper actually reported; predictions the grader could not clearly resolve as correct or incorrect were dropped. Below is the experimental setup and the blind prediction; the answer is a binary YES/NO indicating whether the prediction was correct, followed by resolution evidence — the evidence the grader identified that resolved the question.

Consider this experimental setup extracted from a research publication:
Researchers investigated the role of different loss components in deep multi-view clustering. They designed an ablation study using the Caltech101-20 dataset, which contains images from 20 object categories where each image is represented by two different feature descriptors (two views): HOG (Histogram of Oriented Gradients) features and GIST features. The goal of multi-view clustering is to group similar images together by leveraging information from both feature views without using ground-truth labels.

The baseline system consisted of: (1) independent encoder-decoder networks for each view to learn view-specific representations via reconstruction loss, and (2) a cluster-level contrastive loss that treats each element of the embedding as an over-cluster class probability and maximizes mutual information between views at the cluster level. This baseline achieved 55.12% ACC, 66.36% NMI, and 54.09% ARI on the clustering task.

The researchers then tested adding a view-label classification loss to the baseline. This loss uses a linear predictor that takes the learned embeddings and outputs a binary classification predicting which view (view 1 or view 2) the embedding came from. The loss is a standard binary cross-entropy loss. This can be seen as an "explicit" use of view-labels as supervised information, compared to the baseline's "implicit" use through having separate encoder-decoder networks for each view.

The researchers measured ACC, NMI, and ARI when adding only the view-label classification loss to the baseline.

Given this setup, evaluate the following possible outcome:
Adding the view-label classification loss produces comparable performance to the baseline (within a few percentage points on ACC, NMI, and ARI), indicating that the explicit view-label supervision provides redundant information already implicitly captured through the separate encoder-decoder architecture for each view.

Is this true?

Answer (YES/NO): NO